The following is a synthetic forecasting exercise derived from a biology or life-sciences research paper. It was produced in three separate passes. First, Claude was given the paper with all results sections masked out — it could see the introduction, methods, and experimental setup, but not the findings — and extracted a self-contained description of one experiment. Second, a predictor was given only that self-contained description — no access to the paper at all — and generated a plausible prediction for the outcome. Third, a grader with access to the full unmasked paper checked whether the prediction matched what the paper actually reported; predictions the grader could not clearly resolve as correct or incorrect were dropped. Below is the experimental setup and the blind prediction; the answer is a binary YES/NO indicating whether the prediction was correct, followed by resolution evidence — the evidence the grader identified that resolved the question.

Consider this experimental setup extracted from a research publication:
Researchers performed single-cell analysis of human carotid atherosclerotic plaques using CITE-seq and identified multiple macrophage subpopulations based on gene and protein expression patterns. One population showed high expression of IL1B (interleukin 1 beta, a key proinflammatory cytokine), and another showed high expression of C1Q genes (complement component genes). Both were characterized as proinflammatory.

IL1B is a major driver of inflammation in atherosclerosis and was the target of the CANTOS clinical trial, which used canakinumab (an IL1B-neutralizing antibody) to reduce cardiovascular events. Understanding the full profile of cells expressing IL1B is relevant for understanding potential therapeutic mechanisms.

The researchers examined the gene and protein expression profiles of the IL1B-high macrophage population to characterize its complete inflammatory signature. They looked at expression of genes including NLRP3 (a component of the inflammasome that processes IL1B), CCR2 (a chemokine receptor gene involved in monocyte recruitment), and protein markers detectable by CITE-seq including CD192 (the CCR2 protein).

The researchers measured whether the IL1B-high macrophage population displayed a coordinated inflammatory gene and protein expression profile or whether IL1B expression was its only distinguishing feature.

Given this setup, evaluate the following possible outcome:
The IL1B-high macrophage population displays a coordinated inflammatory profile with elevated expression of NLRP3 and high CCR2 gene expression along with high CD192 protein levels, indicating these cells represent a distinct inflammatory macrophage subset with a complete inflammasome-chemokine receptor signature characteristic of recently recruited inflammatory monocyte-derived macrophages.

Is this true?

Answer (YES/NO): YES